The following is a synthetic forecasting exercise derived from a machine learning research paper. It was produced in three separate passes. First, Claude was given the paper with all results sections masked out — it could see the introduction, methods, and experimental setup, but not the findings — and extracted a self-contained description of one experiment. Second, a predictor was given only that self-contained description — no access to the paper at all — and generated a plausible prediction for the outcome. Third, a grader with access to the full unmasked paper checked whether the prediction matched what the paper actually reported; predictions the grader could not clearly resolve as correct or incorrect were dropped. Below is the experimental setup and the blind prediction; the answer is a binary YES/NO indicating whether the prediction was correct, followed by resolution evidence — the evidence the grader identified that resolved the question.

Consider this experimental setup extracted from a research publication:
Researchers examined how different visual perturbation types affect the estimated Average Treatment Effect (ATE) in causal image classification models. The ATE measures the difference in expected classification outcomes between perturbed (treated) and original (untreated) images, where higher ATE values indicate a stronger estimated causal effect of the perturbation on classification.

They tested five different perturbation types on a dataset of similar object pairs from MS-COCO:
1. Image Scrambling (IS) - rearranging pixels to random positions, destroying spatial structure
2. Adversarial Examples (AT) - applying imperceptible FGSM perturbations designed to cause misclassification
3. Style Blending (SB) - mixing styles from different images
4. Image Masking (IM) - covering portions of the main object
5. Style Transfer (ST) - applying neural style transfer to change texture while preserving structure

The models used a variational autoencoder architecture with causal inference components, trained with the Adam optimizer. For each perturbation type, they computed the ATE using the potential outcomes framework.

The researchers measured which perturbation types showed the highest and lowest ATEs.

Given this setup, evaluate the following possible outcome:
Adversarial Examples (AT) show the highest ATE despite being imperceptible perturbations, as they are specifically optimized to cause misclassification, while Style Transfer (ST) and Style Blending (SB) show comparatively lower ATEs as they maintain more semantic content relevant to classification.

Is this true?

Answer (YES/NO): NO